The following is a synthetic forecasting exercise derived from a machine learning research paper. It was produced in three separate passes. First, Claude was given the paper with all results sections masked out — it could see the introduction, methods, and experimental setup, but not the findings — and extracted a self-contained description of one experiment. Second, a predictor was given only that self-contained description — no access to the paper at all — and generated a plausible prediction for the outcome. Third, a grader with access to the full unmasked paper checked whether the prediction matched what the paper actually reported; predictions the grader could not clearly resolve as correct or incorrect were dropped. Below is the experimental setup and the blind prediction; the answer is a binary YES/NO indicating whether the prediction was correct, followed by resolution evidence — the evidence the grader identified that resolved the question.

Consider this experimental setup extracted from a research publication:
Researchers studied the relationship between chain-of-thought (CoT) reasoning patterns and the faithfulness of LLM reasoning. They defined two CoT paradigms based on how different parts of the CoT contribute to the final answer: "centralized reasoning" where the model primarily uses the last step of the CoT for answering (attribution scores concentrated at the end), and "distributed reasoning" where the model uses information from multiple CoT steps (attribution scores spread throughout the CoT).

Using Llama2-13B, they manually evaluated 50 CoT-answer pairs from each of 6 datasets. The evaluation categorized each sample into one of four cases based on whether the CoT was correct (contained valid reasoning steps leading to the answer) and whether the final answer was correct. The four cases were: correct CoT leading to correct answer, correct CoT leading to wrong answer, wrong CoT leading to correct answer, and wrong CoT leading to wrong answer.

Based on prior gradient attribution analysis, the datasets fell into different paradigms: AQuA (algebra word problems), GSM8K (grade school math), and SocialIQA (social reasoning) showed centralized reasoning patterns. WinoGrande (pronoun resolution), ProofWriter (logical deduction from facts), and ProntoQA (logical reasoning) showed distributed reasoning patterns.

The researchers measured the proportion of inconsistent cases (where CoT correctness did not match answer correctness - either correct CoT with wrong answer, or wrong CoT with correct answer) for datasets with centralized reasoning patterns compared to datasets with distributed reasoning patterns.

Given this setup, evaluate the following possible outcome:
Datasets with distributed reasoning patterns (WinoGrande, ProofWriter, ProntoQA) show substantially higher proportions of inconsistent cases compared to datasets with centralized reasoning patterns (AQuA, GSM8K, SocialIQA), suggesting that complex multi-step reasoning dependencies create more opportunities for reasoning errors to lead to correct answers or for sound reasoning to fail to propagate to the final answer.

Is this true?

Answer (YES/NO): YES